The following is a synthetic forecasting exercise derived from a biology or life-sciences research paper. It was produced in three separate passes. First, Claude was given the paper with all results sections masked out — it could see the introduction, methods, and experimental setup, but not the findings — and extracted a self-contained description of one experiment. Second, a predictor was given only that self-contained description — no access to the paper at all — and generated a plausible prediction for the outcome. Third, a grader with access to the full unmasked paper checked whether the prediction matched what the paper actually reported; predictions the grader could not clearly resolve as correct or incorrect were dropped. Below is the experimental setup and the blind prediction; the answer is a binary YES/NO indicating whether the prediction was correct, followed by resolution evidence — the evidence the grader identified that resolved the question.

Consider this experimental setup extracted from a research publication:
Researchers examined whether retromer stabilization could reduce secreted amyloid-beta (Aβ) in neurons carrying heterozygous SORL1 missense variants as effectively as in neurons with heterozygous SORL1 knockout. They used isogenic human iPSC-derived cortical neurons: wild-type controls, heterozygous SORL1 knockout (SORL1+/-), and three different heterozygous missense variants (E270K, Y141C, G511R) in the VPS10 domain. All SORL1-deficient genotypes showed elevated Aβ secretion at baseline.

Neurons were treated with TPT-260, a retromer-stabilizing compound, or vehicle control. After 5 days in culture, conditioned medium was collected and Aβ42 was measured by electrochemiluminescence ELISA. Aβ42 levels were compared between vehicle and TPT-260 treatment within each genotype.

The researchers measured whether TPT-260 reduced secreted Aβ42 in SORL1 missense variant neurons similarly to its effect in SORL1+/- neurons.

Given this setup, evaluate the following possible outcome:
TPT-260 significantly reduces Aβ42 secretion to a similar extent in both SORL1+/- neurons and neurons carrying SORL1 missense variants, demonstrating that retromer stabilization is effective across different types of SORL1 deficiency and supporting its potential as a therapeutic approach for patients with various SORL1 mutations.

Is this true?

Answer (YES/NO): YES